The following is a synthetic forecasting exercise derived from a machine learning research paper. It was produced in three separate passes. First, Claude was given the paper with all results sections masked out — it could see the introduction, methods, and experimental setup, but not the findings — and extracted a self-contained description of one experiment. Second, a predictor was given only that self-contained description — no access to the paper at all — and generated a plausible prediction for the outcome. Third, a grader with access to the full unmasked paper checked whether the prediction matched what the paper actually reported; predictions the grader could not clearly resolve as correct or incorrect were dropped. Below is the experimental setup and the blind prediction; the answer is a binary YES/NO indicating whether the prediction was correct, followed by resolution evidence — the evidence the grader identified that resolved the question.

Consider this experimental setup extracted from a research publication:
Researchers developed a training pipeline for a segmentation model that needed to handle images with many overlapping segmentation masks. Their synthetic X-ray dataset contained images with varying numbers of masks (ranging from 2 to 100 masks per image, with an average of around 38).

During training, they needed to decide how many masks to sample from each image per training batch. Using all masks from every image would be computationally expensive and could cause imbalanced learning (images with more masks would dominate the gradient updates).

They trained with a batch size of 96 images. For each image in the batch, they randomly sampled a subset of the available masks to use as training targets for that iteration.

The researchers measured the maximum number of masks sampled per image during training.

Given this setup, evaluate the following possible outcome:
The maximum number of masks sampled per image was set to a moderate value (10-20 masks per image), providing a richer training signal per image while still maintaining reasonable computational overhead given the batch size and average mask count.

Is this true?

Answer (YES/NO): YES